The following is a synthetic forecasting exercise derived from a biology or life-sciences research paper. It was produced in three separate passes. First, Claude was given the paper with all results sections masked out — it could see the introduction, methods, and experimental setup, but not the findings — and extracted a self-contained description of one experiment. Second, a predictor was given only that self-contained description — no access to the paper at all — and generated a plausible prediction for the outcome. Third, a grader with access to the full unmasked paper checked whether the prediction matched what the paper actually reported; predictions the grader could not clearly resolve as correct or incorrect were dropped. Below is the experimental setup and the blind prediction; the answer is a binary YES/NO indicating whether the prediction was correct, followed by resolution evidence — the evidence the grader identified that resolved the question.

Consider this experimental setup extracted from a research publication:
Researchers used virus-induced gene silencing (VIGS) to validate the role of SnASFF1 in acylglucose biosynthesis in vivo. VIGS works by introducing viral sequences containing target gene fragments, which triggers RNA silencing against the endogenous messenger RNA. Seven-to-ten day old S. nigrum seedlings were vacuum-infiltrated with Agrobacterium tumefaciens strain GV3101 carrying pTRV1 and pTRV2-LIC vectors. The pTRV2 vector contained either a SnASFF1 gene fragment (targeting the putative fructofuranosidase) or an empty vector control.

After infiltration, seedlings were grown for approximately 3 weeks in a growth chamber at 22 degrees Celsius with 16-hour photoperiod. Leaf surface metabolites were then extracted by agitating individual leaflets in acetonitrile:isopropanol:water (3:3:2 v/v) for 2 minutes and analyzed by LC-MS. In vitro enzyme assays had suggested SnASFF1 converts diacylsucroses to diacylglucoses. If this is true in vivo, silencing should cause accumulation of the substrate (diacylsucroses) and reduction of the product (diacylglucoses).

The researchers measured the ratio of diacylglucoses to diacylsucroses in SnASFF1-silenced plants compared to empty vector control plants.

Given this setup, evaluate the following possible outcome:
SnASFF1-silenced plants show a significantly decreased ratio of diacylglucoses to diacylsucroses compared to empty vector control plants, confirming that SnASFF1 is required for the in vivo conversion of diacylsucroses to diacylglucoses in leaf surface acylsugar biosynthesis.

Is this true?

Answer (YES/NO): YES